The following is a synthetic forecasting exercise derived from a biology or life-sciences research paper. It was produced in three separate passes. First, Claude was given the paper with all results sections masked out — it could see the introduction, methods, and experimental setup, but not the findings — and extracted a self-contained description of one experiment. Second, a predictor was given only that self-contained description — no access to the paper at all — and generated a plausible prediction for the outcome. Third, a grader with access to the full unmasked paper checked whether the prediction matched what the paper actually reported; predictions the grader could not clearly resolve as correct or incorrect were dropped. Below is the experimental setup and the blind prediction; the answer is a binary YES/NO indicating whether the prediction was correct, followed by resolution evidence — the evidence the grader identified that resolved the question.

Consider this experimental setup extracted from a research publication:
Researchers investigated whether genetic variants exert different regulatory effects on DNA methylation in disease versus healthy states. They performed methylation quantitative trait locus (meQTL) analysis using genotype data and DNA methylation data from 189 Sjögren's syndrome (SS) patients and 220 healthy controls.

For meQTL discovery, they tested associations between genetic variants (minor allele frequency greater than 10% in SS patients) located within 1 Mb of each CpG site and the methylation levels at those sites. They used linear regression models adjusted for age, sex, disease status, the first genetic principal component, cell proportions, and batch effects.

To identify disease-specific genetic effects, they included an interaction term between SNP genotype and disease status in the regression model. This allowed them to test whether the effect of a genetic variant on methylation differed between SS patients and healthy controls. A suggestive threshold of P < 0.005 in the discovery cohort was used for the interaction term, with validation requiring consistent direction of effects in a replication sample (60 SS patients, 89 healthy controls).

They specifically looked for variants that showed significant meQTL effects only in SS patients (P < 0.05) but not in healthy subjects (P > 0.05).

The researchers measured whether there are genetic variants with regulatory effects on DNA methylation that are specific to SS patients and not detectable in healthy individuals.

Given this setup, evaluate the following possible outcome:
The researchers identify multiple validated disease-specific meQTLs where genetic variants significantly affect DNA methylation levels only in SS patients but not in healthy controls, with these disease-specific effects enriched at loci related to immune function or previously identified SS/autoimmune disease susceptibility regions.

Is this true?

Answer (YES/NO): YES